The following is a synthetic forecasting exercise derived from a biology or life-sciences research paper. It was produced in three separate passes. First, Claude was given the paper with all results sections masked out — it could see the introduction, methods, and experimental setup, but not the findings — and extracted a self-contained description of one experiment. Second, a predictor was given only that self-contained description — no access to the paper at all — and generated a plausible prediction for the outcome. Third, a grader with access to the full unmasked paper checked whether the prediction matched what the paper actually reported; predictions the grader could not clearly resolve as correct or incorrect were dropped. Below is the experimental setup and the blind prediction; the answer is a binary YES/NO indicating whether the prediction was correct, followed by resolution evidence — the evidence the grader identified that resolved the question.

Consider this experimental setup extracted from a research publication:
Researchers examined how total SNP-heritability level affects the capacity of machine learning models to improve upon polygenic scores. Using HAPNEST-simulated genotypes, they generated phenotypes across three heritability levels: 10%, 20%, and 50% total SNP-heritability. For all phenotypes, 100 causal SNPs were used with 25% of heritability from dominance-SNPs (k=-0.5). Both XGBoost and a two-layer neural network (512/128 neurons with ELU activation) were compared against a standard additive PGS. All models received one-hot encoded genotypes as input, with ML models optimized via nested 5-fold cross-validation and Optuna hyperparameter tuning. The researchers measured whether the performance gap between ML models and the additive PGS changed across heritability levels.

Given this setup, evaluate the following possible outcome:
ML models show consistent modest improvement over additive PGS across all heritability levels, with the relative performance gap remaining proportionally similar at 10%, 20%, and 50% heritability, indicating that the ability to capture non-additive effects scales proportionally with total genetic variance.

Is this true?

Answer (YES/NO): NO